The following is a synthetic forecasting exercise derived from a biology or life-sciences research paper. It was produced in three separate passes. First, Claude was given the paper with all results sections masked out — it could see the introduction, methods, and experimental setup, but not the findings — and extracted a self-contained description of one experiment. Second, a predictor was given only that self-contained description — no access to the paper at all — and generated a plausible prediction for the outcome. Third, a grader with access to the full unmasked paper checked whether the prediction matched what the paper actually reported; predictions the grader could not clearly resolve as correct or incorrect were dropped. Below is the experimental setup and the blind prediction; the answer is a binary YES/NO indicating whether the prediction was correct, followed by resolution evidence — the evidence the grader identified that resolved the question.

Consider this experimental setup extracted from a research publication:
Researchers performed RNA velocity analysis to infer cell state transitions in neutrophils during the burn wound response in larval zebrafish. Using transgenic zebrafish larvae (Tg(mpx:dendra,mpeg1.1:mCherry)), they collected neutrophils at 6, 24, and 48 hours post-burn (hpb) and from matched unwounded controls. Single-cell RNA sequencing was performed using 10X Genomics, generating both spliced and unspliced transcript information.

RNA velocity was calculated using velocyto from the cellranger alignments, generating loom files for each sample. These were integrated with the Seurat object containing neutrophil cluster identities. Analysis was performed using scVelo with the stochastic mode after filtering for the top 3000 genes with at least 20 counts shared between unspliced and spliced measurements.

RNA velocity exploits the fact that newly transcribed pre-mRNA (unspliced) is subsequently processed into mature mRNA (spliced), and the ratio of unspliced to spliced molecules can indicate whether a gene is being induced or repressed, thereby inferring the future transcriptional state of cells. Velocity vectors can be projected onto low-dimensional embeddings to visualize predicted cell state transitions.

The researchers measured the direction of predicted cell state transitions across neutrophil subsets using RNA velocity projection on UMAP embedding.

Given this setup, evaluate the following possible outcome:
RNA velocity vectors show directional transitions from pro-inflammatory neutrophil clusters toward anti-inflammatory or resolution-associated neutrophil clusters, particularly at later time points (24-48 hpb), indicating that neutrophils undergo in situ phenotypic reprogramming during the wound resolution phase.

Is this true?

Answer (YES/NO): NO